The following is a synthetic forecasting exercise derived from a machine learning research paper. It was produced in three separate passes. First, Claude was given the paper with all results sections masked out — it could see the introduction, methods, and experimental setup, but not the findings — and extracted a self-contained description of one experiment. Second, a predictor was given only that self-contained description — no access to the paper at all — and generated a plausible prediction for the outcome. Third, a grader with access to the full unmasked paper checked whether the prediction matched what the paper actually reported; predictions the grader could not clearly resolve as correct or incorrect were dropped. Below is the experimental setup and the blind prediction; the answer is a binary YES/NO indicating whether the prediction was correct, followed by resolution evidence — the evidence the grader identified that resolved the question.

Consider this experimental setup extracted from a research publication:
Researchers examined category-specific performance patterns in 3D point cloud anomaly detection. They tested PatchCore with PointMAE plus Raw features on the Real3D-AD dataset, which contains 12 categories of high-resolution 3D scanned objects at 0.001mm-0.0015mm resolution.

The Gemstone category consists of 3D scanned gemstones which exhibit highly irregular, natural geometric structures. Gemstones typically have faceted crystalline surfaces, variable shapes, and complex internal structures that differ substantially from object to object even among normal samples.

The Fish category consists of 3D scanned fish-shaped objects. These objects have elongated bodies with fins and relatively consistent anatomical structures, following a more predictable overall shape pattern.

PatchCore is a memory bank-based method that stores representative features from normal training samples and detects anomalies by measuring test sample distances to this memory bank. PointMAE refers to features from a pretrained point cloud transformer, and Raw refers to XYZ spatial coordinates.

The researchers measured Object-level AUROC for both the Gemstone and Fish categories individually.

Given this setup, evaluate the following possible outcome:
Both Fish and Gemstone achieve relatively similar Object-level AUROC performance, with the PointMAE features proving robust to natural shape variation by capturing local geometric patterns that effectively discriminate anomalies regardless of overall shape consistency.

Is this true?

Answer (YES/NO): NO